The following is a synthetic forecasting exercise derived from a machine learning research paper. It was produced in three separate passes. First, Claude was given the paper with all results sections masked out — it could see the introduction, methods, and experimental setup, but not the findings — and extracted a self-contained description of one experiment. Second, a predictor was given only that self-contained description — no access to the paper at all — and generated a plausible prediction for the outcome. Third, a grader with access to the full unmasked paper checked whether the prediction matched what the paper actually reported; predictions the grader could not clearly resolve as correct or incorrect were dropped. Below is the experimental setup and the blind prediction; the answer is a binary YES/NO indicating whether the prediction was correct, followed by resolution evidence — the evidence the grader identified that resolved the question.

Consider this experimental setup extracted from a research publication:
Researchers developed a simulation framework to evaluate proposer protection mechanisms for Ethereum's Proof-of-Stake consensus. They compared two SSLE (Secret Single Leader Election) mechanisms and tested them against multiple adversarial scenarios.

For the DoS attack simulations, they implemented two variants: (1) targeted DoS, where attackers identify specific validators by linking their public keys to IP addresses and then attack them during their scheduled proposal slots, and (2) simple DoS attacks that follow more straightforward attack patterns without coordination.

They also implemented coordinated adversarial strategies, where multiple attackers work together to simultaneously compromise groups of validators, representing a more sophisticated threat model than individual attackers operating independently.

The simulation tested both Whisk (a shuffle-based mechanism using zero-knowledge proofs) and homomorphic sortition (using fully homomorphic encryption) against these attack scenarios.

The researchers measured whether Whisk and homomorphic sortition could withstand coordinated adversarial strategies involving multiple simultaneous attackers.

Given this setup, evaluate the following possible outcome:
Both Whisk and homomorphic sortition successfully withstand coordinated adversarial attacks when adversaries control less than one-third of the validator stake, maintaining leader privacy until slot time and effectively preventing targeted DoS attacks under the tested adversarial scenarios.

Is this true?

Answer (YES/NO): NO